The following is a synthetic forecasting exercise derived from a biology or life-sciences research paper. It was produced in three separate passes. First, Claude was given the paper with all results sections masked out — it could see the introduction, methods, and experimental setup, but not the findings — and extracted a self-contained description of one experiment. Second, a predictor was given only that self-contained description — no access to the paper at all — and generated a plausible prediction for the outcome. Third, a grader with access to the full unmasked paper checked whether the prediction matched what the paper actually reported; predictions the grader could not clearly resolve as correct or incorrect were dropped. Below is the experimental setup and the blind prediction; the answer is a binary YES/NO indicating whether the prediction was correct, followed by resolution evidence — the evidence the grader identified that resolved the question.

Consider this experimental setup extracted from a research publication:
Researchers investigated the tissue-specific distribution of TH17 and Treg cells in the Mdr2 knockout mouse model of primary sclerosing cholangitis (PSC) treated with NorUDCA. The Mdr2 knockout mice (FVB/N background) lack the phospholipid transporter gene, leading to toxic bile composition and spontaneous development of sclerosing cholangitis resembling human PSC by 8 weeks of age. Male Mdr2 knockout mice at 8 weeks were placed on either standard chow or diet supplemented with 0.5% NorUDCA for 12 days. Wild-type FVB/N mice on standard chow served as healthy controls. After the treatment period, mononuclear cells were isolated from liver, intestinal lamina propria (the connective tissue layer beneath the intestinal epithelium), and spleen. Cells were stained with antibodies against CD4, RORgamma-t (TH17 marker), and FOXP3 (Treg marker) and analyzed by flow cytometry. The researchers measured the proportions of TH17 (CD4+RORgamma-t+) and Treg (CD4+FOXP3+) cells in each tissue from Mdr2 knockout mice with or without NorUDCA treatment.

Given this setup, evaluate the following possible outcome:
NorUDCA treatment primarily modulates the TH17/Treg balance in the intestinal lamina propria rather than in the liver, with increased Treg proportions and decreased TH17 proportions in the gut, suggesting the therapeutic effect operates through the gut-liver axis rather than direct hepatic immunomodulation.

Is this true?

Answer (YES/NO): NO